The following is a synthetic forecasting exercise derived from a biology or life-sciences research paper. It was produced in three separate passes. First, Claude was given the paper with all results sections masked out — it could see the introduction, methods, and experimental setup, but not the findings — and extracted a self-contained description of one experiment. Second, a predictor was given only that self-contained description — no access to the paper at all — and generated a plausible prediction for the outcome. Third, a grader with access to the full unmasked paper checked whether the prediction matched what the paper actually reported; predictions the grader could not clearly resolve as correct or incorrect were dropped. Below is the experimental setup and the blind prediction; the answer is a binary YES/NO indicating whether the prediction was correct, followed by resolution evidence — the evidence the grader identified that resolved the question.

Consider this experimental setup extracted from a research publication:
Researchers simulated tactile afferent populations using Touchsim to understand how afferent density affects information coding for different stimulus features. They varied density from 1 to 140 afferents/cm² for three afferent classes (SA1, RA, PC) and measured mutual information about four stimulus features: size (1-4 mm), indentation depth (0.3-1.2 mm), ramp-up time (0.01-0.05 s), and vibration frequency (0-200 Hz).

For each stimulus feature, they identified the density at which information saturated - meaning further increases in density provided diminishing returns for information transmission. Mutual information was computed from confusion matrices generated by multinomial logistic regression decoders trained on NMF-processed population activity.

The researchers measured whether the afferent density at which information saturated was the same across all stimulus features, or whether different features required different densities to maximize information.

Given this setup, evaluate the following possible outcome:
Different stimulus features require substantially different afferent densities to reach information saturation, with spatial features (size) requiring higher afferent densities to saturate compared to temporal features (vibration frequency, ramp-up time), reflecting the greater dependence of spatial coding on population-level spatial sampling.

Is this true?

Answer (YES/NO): YES